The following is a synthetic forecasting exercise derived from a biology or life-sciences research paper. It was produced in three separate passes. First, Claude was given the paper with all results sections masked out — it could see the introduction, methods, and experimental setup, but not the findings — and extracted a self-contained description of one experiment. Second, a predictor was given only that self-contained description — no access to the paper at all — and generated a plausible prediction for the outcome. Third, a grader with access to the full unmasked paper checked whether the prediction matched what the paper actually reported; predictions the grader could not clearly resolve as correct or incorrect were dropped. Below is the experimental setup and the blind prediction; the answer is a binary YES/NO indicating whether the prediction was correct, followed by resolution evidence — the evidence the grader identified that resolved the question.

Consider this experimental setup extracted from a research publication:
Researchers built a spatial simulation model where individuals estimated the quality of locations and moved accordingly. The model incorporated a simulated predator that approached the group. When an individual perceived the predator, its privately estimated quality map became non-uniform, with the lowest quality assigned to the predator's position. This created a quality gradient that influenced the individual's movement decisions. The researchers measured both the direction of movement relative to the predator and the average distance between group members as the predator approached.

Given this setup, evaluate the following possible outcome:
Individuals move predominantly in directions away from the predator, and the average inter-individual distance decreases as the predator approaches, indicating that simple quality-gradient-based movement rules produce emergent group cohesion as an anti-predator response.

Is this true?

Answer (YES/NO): YES